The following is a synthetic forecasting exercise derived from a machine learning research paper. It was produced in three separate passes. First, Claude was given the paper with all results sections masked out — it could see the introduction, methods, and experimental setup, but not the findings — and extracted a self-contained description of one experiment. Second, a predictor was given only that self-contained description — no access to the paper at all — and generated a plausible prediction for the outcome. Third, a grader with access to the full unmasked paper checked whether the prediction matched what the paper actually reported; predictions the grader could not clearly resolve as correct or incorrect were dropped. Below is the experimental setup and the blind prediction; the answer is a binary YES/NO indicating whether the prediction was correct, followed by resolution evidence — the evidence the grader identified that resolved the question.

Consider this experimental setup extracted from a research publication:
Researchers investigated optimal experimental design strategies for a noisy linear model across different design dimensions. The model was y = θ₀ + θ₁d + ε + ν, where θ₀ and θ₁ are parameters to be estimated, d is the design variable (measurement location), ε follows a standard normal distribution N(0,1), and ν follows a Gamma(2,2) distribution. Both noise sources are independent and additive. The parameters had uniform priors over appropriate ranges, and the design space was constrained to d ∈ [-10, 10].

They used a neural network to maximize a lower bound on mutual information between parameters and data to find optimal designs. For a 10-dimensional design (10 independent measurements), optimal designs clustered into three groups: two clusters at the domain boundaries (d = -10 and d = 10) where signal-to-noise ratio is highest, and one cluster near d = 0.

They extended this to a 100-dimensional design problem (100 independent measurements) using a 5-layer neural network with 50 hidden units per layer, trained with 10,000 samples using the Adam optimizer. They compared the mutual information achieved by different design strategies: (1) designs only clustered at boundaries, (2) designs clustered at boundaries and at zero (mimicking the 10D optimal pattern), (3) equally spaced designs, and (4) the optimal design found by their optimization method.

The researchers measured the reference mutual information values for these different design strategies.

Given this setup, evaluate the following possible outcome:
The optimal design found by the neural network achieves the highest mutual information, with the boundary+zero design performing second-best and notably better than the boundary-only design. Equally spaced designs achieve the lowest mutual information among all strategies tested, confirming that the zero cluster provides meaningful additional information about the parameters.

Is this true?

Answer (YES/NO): NO